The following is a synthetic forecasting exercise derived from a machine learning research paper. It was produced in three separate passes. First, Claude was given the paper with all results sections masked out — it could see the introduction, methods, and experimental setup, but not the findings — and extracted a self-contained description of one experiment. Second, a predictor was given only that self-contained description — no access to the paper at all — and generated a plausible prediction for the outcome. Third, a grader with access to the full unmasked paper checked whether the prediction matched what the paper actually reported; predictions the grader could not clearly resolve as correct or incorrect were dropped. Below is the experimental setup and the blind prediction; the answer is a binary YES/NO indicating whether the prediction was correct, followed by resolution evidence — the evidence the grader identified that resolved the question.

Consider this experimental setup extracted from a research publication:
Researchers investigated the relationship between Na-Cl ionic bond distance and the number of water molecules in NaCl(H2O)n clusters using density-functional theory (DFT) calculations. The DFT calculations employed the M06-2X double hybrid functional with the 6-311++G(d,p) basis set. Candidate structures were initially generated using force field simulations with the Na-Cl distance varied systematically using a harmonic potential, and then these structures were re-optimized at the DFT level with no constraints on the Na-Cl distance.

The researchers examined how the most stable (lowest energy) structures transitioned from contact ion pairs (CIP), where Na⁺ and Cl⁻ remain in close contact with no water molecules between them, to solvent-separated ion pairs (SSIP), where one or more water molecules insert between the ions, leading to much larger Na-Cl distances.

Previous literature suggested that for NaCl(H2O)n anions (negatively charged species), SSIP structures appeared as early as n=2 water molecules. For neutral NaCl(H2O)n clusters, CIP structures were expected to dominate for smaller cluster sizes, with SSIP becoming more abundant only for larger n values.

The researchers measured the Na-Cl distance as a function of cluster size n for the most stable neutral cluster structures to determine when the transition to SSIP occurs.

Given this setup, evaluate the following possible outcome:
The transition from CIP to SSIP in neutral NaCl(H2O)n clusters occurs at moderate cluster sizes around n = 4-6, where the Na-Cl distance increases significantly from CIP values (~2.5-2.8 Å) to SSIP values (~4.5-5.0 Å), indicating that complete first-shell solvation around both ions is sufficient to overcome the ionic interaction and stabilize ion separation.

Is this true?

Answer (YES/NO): NO